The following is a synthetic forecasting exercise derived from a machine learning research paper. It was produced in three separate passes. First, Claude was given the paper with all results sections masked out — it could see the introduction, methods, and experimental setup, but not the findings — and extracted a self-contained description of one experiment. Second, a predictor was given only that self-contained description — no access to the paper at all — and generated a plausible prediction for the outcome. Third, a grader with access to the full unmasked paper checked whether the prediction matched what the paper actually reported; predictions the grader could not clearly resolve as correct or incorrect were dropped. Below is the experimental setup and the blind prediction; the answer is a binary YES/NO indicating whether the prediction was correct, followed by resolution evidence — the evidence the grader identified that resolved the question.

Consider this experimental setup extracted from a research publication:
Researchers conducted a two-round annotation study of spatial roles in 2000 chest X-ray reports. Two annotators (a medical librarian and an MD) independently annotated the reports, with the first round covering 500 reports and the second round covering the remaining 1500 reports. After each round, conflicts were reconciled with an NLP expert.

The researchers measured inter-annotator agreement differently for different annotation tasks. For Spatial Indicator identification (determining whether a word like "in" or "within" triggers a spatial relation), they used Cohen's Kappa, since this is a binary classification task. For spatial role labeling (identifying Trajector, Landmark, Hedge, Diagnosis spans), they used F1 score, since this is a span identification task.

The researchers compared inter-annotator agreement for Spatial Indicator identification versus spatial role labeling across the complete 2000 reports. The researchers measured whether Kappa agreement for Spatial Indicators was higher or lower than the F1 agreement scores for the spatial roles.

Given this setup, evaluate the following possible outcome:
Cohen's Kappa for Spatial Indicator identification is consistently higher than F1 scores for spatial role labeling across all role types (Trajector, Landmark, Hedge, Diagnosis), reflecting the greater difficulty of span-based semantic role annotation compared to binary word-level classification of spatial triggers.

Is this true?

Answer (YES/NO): YES